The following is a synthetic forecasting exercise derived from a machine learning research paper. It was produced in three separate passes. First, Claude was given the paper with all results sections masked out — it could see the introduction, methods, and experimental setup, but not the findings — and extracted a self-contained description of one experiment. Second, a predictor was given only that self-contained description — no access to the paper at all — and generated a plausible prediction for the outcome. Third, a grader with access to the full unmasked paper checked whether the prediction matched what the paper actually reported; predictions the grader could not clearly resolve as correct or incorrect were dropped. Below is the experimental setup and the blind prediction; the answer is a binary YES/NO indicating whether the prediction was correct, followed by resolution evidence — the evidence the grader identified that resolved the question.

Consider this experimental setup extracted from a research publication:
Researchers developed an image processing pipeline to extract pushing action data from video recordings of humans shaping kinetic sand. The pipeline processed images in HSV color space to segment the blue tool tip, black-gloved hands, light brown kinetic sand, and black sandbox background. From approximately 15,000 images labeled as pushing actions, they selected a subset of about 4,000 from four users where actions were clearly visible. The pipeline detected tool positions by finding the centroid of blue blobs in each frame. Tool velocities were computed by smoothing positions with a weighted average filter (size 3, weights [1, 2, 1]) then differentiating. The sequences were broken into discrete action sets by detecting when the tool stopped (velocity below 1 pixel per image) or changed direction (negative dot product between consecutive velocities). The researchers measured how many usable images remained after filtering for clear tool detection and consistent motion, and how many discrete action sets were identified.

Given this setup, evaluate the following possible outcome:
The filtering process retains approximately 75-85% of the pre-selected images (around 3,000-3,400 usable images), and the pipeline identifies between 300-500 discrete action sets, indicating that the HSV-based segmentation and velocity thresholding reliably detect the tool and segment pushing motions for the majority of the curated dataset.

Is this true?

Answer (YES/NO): NO